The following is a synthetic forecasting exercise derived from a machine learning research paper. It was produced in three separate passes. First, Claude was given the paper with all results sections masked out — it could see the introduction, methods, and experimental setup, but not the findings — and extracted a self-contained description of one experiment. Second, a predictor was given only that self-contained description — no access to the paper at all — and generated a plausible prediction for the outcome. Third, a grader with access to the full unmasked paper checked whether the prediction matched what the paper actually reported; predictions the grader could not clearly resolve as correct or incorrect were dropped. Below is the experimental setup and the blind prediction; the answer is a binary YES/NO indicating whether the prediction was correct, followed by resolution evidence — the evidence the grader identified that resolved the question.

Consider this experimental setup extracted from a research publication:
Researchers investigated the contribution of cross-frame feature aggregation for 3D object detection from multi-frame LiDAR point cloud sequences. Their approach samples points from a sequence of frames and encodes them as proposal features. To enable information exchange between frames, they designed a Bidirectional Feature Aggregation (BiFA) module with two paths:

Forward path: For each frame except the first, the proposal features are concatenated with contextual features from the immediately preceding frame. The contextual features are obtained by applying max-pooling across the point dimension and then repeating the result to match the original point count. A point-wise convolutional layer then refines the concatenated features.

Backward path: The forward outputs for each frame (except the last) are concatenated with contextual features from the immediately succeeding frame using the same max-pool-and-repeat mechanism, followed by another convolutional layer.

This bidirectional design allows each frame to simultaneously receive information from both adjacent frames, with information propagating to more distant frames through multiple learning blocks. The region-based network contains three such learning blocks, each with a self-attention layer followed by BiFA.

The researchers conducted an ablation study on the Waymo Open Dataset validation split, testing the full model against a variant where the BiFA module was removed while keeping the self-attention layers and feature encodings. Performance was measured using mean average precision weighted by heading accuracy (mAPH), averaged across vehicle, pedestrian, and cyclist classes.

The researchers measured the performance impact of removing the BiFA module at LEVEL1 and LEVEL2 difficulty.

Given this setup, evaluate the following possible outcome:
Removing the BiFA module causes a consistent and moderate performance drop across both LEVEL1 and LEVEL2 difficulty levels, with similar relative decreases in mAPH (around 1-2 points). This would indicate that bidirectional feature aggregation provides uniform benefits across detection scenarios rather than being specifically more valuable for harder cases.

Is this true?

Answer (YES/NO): YES